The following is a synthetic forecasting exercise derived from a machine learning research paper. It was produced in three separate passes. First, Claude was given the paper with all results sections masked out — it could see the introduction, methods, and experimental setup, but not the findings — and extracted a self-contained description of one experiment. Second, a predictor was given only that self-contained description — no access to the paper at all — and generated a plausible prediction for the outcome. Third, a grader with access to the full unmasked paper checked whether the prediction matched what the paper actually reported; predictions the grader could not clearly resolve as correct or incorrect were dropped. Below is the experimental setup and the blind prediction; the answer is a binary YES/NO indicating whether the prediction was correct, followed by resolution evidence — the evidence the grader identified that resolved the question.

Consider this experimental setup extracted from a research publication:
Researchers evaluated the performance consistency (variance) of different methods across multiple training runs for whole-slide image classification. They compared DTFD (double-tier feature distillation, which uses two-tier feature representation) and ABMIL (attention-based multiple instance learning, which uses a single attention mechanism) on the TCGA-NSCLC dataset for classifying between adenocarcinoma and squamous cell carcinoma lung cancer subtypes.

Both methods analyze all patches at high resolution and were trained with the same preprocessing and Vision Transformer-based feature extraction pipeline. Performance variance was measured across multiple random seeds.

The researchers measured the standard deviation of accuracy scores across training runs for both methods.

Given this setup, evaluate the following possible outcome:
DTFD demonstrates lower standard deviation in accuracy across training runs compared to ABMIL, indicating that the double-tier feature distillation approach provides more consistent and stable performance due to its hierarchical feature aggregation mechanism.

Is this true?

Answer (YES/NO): YES